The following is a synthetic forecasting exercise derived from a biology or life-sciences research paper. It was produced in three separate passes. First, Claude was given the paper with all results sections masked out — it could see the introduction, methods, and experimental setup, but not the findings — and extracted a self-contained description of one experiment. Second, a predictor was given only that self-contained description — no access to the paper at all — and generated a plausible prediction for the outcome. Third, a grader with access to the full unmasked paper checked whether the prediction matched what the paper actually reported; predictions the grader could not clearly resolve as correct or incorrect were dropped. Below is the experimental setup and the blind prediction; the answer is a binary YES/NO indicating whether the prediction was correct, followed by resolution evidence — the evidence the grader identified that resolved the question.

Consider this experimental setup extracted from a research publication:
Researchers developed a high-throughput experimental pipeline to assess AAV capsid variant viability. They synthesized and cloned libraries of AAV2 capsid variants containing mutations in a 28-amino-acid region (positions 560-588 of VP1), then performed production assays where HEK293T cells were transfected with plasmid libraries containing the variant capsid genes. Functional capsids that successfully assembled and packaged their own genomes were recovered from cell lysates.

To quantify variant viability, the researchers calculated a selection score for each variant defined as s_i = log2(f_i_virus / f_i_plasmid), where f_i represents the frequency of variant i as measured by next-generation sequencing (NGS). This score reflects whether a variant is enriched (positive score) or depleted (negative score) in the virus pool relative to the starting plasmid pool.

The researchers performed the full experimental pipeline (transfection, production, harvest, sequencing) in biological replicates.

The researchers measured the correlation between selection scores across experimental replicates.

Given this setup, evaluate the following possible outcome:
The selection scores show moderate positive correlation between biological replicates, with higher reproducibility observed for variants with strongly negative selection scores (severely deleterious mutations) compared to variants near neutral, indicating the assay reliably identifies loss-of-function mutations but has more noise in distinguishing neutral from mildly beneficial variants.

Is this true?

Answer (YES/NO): NO